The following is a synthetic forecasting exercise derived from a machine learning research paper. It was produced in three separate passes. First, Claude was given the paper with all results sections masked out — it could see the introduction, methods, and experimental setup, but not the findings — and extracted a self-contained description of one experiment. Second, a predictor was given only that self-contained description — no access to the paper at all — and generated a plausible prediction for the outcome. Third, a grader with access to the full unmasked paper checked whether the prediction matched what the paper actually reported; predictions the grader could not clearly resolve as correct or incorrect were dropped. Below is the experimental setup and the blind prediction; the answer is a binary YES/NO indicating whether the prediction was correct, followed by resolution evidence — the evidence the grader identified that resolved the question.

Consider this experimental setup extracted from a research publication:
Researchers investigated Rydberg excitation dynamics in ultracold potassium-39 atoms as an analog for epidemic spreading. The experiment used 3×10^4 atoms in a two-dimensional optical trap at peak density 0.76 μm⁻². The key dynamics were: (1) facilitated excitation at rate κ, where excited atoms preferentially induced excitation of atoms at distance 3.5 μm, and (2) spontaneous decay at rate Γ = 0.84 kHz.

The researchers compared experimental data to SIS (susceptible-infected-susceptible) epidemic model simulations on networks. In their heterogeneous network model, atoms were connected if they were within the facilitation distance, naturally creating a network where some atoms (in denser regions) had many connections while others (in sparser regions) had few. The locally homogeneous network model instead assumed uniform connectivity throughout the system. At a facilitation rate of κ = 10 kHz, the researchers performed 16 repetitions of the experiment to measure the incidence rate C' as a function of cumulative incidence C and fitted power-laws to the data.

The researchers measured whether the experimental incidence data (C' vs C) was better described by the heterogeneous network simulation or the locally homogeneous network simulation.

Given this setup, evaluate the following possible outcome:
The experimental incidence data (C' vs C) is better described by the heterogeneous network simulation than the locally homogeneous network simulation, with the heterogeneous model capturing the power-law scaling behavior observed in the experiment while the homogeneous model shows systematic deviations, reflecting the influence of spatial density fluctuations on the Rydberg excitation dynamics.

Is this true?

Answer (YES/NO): YES